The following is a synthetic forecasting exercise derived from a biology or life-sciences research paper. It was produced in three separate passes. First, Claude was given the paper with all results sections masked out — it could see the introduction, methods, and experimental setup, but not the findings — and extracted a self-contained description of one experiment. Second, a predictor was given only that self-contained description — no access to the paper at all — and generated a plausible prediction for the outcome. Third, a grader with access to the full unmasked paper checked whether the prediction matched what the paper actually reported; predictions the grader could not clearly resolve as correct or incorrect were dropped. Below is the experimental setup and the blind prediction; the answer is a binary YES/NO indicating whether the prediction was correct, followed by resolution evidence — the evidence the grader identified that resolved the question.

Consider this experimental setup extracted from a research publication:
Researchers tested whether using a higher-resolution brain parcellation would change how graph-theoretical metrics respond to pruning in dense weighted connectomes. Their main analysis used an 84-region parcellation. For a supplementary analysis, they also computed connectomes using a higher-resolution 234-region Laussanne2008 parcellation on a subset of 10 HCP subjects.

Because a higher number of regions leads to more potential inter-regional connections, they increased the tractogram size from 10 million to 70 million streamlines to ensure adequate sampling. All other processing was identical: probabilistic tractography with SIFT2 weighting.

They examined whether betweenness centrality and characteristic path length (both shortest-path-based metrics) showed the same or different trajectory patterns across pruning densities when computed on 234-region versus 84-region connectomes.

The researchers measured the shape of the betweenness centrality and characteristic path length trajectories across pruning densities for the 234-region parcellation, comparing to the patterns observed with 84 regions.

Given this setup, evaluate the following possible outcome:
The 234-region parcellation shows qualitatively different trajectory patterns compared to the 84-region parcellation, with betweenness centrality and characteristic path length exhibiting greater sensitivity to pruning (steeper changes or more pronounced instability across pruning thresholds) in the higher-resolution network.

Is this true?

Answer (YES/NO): YES